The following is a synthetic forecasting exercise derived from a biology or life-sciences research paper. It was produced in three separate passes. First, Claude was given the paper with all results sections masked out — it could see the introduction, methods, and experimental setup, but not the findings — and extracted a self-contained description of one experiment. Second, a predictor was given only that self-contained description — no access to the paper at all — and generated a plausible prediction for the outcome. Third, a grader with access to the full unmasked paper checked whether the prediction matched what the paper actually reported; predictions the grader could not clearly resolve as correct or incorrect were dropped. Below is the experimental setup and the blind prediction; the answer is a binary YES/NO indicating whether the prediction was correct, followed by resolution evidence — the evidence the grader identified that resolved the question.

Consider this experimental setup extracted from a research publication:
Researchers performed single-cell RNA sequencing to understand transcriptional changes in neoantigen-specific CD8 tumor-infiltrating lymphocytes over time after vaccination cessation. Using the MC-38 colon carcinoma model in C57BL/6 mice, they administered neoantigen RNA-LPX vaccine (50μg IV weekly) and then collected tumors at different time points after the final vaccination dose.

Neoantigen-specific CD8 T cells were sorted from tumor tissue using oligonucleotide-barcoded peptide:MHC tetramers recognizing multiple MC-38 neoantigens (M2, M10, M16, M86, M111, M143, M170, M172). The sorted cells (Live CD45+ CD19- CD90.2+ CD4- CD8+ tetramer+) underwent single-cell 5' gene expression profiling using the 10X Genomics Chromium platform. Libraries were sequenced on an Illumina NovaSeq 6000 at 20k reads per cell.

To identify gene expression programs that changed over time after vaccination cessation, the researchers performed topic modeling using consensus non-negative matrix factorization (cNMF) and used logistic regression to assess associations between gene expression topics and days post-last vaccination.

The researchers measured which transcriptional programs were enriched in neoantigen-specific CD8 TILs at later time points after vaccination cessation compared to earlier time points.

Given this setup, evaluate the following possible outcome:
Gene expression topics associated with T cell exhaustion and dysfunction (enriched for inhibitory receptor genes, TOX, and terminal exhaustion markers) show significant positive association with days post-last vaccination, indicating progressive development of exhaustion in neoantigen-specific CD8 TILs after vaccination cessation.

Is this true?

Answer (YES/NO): NO